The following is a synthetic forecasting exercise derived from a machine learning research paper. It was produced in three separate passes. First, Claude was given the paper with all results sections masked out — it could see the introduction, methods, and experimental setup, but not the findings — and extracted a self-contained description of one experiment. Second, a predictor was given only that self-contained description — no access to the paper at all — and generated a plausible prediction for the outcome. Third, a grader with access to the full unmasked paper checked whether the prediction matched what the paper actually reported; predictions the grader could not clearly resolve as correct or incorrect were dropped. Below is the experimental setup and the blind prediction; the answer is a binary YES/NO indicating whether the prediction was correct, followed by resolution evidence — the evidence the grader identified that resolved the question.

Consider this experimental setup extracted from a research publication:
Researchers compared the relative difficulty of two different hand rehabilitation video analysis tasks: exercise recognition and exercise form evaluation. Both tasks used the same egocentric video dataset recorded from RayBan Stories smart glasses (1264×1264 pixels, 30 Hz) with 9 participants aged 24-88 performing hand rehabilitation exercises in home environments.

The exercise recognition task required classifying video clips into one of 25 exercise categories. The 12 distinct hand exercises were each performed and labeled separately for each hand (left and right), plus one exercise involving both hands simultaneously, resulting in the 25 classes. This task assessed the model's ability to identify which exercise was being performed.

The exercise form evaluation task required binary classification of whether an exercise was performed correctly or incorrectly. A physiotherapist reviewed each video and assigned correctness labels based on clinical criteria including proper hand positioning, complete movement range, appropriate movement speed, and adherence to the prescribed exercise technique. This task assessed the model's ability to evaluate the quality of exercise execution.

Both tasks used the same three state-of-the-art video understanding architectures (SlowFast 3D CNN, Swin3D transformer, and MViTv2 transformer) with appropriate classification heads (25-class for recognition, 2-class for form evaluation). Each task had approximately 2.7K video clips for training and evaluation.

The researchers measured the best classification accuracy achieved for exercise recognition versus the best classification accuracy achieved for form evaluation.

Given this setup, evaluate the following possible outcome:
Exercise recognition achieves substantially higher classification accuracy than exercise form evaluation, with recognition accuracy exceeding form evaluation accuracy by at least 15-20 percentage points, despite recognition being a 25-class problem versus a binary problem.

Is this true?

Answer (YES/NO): NO